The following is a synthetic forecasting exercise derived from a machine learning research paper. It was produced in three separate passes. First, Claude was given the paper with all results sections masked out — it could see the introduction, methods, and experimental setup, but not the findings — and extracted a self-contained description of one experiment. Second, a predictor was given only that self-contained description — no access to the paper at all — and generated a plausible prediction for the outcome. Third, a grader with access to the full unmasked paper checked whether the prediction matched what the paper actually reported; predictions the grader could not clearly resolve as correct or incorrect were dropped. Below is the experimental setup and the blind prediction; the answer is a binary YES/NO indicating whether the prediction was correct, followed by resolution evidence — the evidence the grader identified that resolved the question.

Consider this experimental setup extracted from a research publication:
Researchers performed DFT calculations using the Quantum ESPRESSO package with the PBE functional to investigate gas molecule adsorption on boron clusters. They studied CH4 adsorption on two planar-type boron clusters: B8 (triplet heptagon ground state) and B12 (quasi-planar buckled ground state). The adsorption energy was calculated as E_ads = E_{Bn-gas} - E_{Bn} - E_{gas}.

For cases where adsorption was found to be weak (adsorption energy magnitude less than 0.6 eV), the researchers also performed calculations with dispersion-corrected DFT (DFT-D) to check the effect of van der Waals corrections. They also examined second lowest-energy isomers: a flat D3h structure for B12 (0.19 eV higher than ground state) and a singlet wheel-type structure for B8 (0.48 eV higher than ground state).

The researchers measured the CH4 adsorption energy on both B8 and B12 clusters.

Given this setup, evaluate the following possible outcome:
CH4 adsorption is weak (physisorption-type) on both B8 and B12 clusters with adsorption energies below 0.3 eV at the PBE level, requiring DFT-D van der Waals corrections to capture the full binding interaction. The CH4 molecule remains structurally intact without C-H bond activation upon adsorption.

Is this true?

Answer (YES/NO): YES